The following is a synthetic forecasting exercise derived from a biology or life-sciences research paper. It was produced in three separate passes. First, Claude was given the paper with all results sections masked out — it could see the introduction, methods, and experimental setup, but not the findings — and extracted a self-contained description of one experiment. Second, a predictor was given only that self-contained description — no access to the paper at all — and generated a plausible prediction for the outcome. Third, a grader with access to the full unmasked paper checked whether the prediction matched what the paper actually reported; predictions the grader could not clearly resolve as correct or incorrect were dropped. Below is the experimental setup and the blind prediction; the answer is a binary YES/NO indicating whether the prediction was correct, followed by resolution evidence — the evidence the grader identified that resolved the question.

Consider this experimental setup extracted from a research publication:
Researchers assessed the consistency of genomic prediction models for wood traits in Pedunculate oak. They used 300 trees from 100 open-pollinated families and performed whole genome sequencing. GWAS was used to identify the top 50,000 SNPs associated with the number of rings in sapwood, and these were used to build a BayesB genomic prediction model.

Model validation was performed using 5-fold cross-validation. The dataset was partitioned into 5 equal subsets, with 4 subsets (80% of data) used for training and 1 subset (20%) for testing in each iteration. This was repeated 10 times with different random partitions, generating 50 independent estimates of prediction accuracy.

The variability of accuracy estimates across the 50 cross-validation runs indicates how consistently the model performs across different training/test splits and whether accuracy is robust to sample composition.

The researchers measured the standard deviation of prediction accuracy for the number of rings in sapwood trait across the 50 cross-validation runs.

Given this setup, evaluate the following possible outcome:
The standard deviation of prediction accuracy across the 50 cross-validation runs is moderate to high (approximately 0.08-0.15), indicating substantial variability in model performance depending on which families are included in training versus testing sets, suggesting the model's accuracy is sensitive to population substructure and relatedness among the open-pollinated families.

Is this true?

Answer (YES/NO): NO